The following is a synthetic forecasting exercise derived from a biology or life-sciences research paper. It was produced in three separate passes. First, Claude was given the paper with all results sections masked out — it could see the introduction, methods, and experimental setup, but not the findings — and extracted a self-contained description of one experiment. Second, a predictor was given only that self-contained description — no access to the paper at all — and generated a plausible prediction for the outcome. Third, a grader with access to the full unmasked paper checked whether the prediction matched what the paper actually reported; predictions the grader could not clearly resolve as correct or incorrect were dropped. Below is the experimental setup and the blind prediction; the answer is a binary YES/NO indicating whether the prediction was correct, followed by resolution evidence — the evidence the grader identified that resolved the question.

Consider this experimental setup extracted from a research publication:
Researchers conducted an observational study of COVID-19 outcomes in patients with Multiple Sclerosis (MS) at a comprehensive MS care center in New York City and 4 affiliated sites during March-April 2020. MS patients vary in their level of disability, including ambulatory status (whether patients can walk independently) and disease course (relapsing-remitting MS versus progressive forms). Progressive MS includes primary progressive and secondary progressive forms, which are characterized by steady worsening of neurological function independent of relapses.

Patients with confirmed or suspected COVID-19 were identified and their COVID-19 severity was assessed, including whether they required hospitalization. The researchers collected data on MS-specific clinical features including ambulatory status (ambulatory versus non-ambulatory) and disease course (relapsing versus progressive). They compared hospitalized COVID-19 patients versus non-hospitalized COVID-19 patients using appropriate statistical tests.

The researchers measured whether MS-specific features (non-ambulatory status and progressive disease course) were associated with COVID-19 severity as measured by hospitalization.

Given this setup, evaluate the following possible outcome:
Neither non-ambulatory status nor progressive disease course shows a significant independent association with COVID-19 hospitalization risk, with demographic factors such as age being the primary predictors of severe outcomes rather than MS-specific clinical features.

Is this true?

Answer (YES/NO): NO